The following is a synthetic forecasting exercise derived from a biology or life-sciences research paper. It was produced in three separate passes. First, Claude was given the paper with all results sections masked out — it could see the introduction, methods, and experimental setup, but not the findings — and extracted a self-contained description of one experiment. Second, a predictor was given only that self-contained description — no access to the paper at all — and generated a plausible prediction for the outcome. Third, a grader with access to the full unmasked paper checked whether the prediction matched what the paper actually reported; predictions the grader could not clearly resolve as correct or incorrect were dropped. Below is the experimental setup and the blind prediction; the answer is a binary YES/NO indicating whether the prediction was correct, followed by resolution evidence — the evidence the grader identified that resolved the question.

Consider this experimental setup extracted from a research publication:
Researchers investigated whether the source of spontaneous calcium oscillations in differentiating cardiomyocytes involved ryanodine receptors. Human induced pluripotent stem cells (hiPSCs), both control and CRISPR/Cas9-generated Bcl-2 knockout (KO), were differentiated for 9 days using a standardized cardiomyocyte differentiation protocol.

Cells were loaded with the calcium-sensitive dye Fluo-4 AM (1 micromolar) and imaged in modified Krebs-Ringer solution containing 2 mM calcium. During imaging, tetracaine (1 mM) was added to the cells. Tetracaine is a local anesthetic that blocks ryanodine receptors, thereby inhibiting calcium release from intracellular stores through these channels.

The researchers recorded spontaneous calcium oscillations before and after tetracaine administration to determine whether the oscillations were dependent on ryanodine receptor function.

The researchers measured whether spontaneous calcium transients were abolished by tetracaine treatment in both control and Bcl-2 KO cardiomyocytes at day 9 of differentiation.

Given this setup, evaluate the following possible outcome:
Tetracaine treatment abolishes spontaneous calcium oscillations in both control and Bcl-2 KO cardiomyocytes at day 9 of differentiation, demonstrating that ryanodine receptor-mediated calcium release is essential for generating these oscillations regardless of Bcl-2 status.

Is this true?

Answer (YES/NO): YES